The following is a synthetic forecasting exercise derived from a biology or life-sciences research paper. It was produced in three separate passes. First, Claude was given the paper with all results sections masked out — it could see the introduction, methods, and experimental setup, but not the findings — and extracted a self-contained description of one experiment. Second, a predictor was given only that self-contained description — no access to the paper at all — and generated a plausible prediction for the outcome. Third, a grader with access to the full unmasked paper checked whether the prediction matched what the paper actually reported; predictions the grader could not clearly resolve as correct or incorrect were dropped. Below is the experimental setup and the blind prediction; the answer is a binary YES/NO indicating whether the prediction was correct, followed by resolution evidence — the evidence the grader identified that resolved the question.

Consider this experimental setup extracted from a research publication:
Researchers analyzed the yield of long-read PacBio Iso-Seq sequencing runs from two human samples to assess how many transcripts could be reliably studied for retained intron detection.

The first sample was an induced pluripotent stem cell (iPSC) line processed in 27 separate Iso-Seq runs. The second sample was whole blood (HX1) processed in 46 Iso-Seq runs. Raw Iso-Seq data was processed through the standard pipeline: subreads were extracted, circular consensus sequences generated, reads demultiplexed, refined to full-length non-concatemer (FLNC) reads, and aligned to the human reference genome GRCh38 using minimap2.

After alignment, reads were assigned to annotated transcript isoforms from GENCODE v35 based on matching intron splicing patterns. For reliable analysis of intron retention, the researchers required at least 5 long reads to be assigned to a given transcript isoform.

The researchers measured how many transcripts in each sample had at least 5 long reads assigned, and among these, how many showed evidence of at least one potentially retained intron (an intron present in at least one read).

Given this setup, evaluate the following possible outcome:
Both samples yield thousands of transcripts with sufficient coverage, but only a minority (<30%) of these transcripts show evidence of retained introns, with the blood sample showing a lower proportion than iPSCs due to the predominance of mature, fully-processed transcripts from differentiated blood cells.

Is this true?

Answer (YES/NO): NO